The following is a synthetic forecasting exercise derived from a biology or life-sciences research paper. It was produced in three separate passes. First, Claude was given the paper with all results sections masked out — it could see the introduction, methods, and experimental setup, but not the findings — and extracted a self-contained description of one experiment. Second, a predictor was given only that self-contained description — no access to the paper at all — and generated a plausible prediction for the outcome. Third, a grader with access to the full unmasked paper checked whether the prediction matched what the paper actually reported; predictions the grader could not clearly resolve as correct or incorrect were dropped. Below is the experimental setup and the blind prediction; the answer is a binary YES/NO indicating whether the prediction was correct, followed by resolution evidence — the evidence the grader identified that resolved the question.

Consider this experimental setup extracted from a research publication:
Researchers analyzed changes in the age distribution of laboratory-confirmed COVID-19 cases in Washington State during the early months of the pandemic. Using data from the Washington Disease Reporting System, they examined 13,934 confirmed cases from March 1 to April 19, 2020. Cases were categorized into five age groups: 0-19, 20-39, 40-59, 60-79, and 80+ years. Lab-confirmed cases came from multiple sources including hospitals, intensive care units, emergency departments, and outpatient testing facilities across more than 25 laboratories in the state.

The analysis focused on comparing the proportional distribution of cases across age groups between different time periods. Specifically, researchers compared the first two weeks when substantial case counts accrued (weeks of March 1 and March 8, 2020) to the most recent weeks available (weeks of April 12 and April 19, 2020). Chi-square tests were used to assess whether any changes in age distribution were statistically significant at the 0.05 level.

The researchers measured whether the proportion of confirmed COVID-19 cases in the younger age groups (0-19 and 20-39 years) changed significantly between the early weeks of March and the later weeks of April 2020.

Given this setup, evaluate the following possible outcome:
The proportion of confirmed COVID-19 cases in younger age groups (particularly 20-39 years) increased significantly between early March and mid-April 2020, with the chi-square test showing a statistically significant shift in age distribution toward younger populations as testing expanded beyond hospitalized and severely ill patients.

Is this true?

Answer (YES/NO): YES